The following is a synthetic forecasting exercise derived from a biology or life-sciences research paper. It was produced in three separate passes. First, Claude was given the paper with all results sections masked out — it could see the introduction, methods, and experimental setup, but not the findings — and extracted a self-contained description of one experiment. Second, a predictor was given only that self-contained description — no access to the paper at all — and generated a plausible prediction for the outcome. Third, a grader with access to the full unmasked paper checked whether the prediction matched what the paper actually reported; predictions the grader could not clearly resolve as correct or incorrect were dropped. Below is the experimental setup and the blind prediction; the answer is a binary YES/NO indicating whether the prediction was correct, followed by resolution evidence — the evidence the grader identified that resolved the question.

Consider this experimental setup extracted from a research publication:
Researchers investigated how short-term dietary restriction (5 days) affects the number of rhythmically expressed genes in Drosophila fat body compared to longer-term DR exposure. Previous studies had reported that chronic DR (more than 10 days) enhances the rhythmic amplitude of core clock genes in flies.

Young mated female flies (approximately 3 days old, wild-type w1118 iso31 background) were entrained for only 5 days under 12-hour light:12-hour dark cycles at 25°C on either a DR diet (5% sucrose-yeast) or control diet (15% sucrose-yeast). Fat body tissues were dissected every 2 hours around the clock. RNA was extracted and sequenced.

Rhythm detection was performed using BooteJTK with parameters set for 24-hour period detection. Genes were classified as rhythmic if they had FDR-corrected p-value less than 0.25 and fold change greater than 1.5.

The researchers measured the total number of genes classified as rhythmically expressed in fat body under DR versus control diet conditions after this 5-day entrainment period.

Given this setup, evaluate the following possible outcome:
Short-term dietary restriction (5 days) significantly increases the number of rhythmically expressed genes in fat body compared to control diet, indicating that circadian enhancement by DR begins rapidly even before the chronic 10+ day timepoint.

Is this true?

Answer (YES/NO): YES